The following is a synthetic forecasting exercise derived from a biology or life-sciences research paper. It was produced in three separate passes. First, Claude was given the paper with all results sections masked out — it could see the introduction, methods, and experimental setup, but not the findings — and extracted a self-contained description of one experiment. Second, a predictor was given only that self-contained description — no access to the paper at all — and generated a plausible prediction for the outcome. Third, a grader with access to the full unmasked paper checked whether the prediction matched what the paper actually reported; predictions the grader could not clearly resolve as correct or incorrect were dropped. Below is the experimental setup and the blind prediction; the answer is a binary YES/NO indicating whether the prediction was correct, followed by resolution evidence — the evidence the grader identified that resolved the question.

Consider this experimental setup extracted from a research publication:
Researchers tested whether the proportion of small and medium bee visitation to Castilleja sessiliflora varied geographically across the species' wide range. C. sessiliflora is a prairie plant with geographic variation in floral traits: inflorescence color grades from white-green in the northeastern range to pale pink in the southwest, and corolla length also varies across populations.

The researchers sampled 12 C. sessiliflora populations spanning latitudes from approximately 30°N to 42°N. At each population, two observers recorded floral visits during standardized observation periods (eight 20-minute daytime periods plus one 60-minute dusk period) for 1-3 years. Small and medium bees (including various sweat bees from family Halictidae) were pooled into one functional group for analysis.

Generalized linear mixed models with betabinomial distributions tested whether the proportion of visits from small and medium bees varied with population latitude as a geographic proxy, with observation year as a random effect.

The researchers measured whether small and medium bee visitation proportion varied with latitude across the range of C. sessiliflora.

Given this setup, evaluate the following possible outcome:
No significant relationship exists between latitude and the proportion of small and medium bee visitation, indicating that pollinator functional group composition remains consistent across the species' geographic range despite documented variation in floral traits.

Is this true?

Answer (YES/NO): NO